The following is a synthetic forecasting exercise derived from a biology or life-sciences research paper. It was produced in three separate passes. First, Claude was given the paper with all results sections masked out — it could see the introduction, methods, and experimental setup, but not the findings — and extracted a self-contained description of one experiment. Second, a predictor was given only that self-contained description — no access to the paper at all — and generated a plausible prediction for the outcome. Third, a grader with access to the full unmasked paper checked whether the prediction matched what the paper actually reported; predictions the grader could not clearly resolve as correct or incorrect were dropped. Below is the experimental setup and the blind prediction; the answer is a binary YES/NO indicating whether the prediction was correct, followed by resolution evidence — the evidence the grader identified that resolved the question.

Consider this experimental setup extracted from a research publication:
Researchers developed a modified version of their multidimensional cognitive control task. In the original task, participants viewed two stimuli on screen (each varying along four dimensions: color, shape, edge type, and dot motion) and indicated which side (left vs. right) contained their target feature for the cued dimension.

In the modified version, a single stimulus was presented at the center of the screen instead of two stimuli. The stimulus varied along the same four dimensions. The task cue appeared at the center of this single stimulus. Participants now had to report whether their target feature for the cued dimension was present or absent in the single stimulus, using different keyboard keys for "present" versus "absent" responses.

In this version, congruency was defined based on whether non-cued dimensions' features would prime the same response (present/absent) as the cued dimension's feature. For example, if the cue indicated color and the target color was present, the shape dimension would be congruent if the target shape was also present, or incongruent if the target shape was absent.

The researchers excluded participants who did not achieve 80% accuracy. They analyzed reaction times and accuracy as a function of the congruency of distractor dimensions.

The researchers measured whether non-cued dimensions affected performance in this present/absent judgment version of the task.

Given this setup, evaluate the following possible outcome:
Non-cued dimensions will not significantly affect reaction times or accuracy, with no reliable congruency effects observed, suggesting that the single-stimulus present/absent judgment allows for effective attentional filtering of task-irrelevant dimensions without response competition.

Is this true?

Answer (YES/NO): NO